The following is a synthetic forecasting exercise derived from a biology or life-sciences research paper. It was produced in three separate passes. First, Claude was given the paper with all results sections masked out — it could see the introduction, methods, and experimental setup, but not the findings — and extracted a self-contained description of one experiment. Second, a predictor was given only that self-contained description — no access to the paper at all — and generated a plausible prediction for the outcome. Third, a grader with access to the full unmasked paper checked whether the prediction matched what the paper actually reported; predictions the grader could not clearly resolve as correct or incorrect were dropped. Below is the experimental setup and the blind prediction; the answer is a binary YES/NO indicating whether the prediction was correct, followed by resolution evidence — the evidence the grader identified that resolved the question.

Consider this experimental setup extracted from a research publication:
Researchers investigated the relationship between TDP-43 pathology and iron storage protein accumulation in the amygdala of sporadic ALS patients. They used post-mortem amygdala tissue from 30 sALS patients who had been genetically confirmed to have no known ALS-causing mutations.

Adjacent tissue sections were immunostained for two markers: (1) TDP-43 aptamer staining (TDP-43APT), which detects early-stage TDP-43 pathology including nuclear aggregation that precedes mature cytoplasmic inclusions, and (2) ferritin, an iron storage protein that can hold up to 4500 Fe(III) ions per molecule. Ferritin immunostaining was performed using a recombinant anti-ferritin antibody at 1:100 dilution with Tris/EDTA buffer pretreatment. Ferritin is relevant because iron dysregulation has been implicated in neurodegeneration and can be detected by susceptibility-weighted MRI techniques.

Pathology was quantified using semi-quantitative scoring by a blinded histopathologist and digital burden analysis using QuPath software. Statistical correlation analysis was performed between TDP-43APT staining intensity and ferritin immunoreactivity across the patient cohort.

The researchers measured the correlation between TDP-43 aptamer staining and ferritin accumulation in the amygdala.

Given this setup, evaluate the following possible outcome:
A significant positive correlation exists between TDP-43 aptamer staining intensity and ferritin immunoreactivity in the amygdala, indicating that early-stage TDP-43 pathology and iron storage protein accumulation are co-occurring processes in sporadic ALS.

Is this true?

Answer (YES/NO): YES